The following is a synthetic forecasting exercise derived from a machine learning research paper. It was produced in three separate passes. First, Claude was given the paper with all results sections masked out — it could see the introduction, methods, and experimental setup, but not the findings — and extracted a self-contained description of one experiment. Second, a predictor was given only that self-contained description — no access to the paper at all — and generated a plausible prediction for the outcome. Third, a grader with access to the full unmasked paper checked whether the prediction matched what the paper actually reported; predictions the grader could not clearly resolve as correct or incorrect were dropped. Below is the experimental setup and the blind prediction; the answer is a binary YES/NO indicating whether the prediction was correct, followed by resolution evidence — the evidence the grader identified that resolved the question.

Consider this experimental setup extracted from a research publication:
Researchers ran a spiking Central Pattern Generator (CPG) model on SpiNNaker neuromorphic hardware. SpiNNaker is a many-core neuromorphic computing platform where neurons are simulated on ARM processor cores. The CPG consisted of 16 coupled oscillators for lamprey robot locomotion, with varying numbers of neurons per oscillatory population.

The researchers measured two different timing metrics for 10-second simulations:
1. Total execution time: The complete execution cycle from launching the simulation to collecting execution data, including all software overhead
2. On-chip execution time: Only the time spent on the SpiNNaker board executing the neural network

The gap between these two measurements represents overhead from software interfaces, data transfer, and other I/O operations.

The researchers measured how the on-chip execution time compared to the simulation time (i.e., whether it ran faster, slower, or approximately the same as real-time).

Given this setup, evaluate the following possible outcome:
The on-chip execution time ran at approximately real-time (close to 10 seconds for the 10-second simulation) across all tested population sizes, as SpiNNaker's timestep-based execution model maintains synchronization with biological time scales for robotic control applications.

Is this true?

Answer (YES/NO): NO